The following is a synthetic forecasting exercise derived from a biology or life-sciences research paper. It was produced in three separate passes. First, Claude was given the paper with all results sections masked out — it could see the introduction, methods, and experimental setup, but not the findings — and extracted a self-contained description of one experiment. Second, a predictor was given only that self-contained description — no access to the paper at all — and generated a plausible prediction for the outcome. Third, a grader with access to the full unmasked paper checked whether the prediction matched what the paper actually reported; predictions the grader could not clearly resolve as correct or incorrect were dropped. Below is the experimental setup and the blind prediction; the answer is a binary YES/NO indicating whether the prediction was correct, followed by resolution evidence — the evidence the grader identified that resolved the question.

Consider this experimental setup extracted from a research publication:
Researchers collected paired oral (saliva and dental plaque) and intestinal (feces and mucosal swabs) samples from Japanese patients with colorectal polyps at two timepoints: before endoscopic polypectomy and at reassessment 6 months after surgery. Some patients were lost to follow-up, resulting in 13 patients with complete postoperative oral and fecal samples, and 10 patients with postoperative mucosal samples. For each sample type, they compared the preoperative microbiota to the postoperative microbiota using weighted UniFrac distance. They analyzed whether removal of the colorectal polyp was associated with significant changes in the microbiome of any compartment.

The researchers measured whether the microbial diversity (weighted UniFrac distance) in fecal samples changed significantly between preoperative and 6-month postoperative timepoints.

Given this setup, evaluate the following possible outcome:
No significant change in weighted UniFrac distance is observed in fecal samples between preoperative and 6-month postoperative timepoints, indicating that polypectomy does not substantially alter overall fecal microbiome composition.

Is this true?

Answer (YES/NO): YES